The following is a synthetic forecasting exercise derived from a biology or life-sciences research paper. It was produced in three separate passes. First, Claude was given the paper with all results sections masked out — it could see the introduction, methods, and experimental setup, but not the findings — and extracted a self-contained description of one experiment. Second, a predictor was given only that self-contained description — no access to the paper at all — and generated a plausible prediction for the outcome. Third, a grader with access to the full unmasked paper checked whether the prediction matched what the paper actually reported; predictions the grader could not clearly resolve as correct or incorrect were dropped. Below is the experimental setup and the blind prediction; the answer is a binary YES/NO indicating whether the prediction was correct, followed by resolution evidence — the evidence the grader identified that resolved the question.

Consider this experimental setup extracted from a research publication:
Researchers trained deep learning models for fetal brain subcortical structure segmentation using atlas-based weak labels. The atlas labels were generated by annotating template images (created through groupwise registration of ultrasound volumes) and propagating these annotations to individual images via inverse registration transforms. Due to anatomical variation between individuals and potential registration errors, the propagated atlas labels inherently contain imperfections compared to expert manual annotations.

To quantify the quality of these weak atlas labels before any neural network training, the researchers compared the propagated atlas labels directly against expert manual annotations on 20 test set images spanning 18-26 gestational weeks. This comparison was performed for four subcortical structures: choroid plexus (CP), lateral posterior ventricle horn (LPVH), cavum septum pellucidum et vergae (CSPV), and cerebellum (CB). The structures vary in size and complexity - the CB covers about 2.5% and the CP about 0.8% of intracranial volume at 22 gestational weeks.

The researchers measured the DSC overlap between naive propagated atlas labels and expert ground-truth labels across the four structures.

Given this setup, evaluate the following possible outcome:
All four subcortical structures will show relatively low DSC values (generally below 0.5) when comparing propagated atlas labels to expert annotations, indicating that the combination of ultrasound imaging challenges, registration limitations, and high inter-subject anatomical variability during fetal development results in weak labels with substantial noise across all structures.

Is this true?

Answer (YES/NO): NO